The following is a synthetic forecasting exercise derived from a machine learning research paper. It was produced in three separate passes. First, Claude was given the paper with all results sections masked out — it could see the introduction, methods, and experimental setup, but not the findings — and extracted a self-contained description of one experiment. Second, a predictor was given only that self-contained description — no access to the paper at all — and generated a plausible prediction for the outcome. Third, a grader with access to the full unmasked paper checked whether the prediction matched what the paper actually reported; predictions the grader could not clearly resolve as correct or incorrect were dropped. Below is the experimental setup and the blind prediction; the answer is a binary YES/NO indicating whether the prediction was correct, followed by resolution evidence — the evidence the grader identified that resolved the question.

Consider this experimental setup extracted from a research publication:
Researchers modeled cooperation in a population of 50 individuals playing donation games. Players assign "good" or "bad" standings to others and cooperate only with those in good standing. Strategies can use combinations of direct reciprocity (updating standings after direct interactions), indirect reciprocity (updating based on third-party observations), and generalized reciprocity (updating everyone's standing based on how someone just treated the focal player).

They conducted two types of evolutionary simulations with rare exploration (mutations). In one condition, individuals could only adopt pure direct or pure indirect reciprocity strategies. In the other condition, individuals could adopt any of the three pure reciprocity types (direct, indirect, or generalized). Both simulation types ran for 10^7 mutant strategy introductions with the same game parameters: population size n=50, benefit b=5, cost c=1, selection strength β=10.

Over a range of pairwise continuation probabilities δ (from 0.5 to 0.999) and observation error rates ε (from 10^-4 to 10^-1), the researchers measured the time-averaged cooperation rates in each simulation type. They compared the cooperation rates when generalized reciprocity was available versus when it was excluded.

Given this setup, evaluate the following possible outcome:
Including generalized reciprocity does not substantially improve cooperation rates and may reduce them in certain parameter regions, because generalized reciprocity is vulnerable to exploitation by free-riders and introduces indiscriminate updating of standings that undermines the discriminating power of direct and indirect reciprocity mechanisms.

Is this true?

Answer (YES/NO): YES